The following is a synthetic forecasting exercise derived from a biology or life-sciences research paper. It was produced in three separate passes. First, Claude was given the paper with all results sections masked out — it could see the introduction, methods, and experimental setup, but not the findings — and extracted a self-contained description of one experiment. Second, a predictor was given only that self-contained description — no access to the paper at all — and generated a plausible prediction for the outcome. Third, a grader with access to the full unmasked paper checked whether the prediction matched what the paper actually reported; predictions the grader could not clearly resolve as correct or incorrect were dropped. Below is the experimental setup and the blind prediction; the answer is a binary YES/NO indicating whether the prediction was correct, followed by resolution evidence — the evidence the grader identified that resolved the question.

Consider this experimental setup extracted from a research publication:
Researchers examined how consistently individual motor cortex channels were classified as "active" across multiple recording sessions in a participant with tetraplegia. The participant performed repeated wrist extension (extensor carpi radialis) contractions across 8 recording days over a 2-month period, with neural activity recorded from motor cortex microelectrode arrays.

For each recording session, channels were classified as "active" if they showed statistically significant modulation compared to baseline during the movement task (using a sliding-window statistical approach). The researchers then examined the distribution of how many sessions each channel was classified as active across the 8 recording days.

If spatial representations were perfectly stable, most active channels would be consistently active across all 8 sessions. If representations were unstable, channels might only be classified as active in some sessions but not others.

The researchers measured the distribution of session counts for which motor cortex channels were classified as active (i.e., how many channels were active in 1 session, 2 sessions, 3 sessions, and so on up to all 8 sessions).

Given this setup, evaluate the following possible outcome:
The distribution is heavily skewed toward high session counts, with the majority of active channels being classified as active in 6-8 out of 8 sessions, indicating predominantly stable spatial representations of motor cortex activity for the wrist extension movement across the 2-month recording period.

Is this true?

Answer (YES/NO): NO